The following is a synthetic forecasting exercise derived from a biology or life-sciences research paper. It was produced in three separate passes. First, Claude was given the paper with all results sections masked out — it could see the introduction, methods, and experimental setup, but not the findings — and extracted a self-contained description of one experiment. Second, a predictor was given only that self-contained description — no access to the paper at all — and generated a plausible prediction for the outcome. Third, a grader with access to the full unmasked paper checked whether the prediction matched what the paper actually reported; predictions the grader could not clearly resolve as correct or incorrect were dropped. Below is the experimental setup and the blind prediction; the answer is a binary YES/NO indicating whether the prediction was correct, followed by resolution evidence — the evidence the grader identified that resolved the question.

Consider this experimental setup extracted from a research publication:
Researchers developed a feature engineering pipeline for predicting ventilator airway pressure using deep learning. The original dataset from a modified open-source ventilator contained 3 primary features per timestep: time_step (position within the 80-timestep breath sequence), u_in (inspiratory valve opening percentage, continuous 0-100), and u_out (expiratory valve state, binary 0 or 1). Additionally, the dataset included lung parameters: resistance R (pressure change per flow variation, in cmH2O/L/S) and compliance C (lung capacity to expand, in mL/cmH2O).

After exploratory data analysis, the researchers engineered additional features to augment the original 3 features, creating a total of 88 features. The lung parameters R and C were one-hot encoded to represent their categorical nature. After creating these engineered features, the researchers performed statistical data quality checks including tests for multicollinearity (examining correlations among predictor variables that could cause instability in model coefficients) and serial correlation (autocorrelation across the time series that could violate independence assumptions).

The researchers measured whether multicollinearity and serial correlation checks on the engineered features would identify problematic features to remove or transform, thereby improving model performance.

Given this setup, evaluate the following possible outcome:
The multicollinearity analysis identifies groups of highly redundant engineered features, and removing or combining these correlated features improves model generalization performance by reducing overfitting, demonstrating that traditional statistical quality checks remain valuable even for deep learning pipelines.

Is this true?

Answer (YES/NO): NO